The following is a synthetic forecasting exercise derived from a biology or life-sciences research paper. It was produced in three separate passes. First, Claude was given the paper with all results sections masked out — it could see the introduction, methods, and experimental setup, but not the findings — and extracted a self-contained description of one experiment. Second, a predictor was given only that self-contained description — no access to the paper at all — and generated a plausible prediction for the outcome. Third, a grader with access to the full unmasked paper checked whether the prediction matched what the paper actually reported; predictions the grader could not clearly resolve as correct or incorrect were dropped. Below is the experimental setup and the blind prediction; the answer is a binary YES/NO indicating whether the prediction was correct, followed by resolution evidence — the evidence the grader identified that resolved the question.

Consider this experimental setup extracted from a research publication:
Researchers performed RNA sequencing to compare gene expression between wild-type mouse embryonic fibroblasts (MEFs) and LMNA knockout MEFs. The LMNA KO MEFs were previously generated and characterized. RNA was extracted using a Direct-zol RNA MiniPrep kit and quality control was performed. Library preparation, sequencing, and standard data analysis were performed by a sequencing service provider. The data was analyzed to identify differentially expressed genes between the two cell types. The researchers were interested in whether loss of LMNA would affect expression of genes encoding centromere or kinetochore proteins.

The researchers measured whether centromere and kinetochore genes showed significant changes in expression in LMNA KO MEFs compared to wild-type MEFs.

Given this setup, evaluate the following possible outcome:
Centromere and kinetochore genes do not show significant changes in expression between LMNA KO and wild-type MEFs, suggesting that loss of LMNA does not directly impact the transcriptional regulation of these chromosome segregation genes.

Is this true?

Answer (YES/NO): YES